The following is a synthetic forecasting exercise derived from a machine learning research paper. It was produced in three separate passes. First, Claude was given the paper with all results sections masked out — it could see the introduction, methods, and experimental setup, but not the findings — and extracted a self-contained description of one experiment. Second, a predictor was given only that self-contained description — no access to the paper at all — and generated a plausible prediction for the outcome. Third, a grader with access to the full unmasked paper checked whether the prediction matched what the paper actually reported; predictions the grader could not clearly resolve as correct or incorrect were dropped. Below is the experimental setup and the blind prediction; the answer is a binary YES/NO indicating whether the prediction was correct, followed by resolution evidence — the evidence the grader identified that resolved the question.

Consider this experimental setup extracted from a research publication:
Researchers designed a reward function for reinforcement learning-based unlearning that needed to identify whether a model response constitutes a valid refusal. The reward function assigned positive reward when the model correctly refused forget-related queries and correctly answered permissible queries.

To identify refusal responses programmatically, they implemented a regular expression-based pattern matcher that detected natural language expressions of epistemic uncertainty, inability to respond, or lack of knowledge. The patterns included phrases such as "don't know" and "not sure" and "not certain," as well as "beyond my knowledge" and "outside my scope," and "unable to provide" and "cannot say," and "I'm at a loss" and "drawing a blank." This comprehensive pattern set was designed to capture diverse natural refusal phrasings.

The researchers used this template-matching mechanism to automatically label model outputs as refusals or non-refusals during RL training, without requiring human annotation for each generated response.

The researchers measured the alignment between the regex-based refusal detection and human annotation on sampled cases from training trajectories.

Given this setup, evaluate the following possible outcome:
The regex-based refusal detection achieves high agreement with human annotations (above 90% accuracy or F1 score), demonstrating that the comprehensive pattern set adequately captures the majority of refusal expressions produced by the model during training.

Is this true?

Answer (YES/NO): YES